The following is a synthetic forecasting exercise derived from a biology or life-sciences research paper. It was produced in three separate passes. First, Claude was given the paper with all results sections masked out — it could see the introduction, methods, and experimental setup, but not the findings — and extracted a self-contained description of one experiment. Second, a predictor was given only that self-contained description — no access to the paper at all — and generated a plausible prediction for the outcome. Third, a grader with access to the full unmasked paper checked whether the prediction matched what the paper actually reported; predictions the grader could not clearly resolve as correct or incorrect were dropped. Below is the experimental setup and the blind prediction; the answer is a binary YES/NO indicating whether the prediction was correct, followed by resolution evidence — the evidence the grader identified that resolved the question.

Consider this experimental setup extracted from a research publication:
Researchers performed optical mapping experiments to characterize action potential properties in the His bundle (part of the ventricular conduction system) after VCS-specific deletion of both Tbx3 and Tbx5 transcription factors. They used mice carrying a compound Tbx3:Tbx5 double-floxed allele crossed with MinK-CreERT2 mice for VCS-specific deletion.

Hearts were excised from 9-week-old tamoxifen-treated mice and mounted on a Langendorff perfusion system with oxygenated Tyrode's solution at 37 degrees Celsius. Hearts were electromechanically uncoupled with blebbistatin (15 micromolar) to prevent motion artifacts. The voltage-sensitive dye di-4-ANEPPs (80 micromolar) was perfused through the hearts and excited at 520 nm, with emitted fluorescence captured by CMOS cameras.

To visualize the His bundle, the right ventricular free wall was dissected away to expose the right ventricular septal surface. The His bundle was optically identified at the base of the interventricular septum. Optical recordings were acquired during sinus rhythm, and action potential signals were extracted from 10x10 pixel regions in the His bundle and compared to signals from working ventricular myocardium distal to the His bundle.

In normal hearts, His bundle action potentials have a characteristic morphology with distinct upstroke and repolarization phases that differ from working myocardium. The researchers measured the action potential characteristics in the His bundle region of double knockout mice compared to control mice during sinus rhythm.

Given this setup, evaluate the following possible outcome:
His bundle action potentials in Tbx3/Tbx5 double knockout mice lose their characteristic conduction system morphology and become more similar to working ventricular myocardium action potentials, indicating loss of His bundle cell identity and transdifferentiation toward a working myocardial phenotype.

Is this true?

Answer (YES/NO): YES